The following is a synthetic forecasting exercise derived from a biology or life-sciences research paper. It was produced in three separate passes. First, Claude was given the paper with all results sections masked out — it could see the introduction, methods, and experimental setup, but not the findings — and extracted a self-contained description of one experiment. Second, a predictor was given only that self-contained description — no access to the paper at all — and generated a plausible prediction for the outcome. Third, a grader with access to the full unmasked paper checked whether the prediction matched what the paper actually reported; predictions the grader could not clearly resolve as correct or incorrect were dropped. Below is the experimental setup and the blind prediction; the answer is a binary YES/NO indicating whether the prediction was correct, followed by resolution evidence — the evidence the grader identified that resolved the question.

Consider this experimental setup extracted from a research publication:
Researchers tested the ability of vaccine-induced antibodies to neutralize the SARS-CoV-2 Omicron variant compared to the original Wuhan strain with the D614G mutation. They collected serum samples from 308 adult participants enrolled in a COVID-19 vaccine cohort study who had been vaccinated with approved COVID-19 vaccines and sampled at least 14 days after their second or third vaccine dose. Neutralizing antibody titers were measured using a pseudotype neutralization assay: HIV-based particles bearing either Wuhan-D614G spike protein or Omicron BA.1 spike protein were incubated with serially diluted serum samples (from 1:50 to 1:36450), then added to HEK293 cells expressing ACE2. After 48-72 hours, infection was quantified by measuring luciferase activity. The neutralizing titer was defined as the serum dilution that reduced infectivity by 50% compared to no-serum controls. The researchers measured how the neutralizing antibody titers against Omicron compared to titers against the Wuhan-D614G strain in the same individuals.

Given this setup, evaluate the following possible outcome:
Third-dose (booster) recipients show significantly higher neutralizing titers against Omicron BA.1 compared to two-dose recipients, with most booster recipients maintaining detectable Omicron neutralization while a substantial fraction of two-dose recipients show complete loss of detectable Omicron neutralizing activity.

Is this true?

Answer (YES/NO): NO